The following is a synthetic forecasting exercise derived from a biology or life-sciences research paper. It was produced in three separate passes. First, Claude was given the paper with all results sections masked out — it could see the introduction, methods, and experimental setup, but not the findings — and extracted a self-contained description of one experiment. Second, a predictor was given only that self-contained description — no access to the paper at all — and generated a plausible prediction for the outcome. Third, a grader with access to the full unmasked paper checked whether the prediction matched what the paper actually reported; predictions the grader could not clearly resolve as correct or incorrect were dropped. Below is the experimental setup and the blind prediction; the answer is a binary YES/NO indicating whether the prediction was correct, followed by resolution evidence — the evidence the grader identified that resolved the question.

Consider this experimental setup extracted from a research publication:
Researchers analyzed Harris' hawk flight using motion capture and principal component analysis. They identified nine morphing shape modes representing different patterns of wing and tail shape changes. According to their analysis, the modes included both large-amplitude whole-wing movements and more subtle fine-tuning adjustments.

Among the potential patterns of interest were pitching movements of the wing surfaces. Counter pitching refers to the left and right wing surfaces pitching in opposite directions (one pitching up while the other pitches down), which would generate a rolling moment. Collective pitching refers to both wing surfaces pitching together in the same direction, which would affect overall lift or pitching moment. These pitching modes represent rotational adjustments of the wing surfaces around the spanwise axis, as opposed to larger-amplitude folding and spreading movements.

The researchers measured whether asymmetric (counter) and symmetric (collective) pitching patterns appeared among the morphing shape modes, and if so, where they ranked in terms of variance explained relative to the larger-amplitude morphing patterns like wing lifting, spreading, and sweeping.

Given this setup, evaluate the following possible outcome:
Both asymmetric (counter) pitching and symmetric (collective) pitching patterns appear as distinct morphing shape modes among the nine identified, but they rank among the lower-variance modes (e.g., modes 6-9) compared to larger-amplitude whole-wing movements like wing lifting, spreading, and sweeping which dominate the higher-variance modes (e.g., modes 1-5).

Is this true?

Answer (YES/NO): NO